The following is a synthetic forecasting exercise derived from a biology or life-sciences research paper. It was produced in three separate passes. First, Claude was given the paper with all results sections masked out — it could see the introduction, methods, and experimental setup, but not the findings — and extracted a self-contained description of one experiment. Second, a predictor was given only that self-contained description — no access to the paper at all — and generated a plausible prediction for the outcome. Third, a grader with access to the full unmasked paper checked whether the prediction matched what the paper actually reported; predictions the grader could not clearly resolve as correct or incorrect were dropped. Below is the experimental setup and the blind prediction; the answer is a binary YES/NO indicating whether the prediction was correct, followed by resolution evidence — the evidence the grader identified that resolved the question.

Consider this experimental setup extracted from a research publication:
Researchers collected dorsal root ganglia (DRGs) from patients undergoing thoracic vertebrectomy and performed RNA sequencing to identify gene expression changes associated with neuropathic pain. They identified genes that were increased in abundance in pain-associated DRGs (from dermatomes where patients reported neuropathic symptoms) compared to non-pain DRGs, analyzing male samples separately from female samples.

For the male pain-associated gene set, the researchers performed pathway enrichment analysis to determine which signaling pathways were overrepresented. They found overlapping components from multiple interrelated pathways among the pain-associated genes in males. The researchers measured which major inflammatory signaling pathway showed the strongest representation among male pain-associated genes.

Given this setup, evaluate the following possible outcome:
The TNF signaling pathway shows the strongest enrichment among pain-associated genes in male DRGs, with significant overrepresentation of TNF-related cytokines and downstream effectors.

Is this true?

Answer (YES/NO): YES